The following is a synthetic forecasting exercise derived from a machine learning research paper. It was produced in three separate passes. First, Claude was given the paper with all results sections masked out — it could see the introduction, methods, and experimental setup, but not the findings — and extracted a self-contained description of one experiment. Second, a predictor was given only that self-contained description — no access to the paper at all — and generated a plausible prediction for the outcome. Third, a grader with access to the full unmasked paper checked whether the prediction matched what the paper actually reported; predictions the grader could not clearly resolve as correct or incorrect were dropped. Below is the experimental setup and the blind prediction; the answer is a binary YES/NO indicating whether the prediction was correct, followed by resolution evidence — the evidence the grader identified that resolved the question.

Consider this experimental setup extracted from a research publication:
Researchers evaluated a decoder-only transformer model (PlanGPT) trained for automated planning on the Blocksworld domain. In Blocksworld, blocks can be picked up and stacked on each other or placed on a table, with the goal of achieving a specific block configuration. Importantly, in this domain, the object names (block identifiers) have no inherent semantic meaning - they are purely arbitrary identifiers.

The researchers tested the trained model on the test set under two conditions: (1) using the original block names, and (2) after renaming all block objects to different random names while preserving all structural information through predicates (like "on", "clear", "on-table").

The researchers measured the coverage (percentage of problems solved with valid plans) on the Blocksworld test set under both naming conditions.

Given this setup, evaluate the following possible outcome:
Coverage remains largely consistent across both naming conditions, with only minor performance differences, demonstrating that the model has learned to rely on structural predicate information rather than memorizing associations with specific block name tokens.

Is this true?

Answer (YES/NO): YES